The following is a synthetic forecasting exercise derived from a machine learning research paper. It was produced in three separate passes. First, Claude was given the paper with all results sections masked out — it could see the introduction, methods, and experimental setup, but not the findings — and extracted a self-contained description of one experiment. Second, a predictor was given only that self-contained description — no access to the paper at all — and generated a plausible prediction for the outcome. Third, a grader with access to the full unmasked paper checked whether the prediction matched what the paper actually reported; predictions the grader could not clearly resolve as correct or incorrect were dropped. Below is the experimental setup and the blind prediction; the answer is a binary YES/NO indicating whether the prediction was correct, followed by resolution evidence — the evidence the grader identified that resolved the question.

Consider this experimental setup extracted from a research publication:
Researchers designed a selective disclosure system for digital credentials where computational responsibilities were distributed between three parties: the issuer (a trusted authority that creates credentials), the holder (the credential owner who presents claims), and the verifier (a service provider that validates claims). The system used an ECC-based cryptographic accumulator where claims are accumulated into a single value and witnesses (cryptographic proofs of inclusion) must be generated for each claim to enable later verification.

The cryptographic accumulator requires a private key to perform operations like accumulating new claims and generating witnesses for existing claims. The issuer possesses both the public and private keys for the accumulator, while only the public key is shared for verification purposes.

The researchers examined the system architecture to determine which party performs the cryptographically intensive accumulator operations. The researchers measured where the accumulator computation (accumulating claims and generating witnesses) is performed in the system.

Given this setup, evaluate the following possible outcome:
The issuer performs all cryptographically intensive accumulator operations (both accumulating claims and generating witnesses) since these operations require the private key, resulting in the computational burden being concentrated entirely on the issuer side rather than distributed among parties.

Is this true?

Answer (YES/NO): YES